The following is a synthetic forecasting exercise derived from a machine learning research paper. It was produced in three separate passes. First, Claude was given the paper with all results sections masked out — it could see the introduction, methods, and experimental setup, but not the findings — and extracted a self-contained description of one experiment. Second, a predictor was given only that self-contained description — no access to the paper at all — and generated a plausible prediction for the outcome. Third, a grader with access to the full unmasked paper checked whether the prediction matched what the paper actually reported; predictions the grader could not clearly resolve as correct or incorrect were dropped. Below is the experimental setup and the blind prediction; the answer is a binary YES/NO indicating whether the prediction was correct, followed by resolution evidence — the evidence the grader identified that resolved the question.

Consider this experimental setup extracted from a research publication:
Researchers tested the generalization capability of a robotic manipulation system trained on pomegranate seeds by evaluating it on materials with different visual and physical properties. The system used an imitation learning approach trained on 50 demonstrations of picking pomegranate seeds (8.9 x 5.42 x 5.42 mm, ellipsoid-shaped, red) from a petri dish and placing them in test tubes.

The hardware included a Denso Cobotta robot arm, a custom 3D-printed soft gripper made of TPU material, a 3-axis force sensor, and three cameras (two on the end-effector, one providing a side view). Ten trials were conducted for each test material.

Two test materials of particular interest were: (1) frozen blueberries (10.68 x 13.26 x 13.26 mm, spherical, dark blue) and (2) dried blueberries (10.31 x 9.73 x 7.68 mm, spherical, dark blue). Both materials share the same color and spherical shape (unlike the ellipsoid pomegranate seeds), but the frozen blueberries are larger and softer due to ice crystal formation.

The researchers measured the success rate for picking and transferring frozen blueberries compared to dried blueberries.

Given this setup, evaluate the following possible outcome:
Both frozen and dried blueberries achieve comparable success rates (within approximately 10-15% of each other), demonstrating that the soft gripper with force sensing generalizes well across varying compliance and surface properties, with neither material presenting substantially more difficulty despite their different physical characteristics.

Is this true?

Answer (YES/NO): NO